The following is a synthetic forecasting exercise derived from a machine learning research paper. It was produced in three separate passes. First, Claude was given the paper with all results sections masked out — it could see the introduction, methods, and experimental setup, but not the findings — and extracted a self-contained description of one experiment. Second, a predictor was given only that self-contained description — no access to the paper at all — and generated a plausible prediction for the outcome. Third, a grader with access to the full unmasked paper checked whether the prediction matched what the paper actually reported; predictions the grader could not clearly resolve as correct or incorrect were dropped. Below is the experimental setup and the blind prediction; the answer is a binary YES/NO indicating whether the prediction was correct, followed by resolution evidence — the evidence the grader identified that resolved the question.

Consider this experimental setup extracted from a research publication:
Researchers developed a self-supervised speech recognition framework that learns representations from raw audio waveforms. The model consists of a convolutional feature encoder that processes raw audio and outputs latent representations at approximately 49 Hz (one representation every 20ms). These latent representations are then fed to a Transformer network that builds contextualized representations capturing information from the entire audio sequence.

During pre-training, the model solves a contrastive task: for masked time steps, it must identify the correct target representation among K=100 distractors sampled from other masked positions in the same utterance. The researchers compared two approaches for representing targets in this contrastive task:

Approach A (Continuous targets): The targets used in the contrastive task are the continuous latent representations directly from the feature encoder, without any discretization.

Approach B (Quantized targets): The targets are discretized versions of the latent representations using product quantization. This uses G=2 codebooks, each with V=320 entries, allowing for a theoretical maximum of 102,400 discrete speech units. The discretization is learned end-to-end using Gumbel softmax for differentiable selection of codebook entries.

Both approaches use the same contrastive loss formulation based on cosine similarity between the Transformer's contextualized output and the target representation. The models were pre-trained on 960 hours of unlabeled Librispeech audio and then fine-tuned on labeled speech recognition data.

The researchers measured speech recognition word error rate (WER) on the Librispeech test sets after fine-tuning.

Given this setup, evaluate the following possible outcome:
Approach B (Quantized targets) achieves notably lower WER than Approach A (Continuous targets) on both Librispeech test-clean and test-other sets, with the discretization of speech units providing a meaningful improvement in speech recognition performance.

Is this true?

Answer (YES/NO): YES